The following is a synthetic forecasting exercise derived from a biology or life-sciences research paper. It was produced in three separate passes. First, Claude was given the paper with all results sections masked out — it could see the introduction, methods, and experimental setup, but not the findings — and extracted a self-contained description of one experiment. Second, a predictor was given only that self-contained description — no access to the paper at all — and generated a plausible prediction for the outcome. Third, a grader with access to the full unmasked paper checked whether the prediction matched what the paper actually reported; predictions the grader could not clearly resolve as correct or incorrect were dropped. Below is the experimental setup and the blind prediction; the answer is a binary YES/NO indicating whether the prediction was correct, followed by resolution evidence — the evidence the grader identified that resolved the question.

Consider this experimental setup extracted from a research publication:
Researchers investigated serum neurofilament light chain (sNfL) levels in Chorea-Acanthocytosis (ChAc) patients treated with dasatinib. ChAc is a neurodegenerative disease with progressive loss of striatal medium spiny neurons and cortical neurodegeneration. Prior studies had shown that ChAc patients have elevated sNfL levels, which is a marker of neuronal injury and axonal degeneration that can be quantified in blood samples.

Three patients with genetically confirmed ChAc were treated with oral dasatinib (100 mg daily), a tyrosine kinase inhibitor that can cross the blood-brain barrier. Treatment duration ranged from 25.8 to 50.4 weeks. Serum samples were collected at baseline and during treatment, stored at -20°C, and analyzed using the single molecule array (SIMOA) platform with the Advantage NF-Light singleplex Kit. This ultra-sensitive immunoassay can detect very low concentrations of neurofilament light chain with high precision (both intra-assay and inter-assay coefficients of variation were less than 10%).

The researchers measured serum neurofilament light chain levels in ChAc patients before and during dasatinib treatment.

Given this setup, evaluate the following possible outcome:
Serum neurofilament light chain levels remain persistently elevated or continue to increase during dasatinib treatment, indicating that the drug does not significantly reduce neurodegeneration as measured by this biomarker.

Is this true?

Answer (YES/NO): NO